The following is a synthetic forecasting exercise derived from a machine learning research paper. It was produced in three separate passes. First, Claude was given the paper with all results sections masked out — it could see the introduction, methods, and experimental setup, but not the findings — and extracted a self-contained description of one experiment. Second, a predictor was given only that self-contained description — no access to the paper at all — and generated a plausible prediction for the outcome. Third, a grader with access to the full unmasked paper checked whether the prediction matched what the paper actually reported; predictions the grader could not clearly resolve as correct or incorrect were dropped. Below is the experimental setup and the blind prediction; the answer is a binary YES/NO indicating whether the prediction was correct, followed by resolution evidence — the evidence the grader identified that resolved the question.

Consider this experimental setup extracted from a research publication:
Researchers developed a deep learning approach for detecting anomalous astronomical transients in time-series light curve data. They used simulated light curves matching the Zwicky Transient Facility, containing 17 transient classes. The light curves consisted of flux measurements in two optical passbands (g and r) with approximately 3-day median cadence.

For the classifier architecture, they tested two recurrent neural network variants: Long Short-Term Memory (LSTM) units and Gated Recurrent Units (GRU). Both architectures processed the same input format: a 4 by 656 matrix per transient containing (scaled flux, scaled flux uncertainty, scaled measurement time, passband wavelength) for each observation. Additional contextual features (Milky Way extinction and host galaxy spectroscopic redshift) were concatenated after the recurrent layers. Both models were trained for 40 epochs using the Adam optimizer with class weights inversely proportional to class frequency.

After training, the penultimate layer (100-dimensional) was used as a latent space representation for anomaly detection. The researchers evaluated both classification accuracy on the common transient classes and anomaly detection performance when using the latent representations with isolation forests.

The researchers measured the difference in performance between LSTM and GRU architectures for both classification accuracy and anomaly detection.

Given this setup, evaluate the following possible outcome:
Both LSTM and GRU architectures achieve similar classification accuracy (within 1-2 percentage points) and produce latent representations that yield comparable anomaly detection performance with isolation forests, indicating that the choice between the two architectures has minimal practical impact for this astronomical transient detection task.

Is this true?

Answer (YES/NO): YES